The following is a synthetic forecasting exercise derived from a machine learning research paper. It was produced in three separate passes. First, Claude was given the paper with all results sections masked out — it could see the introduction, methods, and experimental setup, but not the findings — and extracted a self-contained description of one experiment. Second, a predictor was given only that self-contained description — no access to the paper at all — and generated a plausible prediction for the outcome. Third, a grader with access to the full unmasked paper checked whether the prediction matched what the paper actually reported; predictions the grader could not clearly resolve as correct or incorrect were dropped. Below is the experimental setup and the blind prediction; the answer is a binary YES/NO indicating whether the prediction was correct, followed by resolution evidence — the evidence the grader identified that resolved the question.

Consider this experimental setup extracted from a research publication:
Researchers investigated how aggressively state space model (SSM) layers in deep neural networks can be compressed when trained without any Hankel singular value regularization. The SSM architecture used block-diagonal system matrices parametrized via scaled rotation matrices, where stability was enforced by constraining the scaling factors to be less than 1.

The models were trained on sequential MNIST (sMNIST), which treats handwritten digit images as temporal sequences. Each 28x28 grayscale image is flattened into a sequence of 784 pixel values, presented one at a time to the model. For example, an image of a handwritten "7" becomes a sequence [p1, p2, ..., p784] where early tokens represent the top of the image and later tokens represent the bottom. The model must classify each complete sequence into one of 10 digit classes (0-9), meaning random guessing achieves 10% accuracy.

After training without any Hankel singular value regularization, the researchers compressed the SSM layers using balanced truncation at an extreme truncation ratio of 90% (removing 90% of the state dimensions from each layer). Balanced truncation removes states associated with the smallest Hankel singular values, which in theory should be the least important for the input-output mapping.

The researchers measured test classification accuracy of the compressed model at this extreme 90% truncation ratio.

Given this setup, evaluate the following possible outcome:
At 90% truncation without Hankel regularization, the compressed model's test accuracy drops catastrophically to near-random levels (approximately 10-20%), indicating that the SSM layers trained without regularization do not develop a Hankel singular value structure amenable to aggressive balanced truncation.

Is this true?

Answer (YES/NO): YES